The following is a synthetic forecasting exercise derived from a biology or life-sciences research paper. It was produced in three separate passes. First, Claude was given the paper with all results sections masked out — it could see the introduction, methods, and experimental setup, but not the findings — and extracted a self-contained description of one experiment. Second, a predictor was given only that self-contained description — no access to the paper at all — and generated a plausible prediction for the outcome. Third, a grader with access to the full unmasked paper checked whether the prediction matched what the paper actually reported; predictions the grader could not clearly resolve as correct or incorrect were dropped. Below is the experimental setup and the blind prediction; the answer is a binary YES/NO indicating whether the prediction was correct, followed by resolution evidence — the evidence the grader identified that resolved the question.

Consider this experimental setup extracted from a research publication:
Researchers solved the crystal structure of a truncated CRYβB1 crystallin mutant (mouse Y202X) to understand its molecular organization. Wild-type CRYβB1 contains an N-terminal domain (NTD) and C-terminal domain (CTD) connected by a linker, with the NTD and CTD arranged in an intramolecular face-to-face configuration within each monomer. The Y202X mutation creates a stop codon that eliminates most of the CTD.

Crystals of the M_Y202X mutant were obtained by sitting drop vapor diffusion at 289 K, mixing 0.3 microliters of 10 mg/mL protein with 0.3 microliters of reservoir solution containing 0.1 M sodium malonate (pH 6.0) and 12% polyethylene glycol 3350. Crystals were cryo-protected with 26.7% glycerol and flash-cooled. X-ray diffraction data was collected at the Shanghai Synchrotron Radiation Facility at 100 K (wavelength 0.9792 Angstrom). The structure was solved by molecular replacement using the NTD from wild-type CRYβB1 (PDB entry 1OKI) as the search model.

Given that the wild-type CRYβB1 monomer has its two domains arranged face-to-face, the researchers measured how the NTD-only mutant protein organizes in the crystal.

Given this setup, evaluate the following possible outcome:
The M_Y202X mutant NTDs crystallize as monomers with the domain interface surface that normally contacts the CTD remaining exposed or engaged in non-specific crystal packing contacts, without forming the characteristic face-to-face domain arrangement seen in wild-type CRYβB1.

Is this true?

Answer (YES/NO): NO